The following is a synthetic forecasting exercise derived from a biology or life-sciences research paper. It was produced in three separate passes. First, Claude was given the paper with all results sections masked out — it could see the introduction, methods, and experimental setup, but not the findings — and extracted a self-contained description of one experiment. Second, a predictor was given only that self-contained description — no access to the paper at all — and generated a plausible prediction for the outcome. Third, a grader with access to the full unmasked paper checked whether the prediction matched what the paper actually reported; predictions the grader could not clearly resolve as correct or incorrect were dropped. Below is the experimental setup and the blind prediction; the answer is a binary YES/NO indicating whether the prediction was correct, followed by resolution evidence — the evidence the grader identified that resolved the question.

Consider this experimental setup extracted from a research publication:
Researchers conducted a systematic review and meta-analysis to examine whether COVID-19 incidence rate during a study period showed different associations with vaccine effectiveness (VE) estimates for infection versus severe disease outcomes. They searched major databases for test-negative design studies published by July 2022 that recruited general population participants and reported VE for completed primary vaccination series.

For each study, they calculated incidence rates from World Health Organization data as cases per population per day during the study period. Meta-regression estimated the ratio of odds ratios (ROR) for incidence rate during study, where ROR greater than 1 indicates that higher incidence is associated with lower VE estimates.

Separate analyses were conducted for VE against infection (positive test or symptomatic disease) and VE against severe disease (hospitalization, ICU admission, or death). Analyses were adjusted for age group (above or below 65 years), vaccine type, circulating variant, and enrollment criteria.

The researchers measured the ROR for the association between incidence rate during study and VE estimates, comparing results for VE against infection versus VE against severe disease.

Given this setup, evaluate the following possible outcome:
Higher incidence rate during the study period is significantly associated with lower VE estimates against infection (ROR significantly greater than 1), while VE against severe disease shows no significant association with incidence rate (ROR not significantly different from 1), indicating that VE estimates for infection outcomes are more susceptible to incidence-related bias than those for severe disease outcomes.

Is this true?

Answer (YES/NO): NO